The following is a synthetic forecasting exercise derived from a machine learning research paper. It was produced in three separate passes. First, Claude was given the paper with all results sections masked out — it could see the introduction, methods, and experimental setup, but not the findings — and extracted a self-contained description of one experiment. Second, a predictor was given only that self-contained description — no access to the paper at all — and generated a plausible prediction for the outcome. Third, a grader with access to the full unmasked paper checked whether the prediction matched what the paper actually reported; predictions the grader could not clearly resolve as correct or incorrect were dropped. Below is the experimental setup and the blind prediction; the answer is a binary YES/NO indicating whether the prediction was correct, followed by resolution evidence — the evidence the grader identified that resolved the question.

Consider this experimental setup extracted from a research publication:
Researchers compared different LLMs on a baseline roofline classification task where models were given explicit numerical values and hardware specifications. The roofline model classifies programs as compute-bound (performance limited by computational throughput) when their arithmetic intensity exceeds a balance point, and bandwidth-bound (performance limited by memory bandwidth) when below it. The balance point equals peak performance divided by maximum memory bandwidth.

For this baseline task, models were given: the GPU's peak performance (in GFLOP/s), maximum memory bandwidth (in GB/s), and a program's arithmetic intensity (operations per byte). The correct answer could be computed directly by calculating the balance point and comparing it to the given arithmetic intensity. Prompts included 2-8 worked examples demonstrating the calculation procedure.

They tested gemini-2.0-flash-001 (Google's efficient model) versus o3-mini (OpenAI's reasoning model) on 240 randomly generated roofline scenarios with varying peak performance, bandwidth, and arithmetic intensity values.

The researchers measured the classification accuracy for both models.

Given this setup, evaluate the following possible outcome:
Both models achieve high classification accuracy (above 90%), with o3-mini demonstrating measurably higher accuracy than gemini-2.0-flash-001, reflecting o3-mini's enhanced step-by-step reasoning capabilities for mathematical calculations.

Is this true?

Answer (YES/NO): YES